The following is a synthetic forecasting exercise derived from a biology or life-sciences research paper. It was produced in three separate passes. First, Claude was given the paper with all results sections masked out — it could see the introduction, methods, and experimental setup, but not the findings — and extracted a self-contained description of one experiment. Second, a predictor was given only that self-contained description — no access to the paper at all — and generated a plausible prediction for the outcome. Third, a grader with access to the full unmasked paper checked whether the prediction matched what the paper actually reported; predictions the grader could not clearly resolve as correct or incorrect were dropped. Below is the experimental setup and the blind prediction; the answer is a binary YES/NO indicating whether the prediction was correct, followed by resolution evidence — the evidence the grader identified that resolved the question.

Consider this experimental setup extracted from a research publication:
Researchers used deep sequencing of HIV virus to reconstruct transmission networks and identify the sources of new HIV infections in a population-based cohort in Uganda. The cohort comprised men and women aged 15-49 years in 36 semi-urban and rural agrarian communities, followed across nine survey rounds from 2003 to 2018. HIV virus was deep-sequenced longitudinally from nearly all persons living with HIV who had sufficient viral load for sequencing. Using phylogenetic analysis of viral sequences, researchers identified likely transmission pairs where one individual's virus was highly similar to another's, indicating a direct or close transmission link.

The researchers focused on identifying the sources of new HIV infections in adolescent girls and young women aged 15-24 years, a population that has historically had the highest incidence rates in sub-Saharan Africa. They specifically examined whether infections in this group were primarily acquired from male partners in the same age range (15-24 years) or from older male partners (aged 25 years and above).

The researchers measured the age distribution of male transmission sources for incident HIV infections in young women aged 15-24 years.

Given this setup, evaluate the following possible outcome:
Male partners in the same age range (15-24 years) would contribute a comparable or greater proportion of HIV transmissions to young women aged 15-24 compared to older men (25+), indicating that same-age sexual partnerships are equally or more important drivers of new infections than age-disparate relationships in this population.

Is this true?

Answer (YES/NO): NO